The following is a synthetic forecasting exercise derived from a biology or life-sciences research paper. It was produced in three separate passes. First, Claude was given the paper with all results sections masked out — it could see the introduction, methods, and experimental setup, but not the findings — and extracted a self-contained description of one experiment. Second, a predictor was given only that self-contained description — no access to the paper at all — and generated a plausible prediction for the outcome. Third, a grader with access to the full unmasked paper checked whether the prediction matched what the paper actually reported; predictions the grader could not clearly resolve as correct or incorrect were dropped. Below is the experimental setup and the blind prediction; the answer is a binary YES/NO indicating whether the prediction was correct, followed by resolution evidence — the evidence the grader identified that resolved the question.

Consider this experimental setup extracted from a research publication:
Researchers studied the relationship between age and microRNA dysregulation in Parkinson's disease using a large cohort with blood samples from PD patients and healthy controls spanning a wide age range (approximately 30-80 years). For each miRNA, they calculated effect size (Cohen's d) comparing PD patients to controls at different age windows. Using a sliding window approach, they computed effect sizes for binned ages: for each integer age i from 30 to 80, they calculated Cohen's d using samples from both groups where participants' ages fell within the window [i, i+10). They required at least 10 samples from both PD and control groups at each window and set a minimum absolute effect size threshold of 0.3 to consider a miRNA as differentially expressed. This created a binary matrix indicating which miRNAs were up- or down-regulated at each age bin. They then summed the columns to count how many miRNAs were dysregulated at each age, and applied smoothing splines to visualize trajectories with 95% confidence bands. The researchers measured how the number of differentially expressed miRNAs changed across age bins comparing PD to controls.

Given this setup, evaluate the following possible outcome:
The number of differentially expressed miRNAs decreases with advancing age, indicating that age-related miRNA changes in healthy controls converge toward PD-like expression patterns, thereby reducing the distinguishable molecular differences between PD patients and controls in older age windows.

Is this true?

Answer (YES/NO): NO